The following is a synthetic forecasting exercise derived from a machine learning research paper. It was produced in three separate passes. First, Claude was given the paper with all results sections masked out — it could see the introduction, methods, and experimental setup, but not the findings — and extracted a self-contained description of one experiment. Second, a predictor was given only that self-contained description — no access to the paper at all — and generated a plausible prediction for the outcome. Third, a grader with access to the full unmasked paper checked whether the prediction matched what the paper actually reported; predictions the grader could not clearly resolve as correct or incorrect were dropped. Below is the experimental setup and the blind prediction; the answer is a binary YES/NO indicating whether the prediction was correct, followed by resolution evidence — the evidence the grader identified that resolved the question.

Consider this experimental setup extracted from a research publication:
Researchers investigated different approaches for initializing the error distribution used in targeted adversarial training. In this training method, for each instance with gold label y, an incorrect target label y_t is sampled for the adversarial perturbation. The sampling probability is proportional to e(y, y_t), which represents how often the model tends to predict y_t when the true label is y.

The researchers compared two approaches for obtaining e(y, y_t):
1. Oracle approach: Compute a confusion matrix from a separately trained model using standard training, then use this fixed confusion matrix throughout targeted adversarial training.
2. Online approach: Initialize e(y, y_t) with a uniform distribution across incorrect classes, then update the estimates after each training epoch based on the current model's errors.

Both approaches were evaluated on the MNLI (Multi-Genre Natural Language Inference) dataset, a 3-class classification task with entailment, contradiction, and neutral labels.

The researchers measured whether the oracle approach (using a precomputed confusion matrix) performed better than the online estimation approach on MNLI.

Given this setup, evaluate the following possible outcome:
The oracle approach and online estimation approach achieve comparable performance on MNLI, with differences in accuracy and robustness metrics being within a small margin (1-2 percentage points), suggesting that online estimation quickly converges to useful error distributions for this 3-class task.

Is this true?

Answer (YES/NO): YES